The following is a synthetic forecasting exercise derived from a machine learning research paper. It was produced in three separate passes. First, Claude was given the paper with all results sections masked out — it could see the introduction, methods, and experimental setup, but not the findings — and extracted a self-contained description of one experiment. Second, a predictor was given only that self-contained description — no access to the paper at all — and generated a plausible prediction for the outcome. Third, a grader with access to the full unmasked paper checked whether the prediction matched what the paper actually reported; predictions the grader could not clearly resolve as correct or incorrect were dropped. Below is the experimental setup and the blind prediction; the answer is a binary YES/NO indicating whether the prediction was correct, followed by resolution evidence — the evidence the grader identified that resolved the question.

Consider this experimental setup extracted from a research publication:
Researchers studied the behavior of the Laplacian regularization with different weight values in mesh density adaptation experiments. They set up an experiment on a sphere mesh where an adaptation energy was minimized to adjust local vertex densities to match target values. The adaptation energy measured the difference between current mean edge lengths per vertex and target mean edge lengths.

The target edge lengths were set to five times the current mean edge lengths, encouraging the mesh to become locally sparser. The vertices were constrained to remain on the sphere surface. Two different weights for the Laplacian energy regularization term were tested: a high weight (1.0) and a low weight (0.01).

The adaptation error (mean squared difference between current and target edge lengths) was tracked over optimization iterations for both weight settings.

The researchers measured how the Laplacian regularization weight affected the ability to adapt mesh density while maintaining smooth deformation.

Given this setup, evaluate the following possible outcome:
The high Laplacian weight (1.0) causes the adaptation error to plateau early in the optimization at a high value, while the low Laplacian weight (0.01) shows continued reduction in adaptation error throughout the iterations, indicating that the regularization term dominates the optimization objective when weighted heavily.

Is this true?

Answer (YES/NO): NO